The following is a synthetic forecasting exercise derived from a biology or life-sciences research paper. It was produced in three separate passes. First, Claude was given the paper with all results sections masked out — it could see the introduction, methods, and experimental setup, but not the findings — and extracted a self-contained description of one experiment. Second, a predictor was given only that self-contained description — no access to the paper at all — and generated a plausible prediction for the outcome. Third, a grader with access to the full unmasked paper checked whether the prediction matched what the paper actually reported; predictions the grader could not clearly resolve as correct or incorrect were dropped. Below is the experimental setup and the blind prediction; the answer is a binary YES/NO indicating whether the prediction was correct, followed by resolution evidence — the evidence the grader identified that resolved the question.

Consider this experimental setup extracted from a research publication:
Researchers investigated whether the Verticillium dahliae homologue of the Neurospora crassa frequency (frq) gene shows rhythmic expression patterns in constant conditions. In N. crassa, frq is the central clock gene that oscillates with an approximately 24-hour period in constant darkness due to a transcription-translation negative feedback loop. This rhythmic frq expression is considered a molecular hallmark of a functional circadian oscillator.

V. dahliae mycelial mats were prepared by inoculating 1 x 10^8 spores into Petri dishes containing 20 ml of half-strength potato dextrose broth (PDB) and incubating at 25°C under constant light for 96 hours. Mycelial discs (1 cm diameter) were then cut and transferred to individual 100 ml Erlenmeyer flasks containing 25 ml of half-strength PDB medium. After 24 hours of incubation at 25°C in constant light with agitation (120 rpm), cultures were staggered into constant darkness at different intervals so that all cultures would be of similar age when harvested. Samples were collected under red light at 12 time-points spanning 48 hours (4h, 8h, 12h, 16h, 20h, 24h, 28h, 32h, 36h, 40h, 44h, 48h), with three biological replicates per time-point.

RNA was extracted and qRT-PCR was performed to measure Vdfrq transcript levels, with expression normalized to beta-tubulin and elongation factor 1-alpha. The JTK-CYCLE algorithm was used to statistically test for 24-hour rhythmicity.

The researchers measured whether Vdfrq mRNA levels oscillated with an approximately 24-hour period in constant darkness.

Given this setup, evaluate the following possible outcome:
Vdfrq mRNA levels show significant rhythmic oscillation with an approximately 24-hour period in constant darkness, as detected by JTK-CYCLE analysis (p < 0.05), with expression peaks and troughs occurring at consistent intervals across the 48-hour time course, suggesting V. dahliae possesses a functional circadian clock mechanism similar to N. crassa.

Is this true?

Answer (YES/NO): NO